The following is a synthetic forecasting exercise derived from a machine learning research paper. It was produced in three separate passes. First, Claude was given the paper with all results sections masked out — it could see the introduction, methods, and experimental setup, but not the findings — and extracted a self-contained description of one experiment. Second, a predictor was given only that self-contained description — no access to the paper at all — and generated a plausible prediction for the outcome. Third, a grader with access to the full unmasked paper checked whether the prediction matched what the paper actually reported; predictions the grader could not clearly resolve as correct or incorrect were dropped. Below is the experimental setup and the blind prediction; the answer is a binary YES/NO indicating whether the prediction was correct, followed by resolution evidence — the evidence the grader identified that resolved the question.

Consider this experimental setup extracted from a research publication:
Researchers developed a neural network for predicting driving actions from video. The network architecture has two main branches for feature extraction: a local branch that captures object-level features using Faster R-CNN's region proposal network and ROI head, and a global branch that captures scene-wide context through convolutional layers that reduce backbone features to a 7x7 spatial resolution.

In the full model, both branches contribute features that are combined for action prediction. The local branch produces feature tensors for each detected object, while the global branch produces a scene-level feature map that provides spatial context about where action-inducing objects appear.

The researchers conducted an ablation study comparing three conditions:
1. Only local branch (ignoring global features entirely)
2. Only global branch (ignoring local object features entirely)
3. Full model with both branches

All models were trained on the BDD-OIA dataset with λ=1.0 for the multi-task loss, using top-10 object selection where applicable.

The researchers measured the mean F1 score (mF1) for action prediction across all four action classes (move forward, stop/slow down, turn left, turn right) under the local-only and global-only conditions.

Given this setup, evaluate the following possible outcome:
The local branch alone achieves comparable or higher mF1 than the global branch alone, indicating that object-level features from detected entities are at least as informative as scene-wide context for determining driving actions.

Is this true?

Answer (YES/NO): NO